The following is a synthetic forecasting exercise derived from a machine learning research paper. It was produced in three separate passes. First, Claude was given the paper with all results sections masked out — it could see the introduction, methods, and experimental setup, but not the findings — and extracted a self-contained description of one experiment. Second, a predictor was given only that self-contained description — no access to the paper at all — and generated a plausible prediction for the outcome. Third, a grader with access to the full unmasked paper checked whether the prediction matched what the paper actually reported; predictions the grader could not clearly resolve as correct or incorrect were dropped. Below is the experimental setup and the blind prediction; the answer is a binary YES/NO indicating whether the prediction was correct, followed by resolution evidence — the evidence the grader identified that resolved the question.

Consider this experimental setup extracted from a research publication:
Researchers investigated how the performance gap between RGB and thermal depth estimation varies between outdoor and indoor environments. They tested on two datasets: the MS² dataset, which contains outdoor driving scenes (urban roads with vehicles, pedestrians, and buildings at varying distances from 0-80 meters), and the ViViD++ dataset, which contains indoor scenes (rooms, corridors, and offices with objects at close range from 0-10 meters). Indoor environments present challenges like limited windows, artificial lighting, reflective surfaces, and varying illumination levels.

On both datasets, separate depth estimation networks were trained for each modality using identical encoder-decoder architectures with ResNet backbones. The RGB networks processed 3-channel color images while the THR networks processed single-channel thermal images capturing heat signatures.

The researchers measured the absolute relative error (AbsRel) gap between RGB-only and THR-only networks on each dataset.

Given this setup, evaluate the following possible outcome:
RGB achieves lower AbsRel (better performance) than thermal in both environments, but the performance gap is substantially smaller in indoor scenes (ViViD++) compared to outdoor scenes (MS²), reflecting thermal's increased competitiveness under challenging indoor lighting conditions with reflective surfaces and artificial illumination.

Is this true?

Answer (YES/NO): NO